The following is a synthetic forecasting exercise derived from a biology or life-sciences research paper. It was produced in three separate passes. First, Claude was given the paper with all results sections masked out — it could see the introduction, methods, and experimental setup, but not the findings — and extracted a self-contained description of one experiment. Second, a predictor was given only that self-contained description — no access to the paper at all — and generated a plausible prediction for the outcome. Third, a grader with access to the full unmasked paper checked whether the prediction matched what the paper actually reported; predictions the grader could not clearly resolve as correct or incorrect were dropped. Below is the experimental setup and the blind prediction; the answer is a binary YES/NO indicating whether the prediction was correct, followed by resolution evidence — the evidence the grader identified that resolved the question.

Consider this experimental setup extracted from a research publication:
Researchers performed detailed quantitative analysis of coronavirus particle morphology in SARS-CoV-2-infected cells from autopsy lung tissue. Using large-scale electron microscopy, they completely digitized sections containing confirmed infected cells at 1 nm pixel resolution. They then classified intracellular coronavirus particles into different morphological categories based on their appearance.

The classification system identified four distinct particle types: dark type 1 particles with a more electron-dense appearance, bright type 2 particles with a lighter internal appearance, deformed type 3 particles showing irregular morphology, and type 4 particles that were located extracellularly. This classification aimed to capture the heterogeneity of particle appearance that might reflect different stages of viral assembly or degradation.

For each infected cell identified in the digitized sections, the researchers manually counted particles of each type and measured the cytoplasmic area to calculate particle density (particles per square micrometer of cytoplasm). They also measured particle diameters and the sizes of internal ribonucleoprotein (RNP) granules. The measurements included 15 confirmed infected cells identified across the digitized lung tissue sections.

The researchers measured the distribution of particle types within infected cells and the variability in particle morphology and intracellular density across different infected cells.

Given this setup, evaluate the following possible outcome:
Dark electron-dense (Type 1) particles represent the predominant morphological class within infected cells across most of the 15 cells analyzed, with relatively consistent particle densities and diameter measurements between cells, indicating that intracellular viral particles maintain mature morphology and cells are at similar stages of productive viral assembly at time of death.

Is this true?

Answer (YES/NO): NO